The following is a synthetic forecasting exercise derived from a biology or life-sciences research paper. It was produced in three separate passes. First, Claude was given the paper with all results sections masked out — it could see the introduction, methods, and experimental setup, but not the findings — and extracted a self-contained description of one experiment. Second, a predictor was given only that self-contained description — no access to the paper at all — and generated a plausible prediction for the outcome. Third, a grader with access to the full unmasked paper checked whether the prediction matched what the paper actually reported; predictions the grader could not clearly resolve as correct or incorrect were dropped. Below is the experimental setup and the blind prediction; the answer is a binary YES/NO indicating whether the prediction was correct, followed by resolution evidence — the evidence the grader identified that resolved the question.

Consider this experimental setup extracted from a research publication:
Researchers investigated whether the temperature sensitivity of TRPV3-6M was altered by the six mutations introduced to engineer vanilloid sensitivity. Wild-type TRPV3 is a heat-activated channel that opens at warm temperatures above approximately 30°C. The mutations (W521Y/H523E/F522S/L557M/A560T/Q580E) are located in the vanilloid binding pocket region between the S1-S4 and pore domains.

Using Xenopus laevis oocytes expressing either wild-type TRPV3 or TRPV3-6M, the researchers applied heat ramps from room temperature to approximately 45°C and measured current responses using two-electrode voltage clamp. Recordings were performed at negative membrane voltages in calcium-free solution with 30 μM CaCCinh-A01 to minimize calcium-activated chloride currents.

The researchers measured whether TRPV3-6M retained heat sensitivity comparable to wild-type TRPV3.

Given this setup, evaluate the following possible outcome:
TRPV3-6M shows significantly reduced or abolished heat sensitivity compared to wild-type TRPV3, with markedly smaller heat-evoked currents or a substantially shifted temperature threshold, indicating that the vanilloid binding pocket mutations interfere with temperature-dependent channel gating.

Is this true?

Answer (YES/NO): NO